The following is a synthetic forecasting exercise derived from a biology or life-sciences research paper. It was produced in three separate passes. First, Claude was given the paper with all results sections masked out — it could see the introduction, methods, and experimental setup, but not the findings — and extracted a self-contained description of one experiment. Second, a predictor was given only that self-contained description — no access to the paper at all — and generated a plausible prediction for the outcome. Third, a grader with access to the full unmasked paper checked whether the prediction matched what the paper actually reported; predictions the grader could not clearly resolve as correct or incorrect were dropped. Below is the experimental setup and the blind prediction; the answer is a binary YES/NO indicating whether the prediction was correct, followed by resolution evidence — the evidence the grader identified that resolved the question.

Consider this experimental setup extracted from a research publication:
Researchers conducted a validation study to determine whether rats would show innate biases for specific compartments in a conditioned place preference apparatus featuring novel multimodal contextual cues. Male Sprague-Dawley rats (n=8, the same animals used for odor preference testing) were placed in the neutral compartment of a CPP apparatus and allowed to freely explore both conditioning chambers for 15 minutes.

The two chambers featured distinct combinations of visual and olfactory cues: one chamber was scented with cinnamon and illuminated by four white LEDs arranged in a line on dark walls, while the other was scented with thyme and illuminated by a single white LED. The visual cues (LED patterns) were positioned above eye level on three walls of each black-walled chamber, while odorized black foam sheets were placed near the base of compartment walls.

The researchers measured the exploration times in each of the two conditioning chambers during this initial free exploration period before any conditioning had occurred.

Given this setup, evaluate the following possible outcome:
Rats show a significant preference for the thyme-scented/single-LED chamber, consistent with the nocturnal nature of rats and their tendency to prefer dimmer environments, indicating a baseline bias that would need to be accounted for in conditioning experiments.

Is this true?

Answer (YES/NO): NO